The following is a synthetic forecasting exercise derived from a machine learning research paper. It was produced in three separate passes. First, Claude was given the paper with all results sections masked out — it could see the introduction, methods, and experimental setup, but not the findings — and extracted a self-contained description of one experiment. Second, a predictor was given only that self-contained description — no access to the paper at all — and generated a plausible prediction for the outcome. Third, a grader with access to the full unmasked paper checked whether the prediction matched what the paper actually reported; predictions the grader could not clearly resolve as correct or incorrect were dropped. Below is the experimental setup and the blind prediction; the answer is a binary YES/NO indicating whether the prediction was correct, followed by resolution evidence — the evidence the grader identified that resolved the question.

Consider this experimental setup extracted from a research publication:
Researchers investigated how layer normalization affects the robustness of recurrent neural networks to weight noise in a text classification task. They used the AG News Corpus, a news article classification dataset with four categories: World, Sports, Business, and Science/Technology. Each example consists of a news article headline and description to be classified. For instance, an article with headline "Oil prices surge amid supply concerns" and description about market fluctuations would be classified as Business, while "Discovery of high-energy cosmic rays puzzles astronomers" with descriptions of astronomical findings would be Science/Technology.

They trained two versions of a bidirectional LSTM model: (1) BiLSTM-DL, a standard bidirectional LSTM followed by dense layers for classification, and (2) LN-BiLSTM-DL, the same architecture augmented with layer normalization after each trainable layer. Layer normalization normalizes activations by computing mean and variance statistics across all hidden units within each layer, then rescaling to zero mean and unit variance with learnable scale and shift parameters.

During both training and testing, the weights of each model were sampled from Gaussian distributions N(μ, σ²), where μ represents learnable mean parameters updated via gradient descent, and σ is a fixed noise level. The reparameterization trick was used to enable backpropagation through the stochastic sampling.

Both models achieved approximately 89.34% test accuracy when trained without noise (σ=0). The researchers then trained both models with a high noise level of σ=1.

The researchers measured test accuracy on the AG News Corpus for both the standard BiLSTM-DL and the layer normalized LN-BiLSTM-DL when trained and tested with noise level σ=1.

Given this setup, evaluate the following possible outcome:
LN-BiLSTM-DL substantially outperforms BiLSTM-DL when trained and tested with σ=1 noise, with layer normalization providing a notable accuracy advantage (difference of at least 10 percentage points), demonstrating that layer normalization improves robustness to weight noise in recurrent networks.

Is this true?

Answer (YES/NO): YES